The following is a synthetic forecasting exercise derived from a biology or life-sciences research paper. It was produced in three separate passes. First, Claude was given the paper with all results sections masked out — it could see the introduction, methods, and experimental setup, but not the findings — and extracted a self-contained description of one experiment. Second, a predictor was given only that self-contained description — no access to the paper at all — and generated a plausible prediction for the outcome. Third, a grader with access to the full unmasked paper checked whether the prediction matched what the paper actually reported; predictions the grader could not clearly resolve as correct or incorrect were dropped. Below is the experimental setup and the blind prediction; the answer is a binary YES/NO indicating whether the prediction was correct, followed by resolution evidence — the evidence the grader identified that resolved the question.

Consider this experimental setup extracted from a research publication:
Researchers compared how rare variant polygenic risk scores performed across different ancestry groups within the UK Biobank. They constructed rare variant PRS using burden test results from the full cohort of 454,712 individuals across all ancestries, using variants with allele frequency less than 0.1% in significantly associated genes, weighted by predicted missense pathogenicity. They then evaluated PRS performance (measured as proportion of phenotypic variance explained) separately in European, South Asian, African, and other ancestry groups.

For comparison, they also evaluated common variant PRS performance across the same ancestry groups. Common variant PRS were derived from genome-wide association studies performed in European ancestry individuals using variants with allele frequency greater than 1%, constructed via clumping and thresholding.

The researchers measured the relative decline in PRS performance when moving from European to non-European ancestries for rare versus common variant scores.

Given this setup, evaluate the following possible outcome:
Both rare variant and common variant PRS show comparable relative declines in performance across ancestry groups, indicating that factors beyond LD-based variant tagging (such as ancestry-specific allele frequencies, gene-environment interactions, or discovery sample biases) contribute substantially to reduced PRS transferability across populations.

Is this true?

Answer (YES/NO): NO